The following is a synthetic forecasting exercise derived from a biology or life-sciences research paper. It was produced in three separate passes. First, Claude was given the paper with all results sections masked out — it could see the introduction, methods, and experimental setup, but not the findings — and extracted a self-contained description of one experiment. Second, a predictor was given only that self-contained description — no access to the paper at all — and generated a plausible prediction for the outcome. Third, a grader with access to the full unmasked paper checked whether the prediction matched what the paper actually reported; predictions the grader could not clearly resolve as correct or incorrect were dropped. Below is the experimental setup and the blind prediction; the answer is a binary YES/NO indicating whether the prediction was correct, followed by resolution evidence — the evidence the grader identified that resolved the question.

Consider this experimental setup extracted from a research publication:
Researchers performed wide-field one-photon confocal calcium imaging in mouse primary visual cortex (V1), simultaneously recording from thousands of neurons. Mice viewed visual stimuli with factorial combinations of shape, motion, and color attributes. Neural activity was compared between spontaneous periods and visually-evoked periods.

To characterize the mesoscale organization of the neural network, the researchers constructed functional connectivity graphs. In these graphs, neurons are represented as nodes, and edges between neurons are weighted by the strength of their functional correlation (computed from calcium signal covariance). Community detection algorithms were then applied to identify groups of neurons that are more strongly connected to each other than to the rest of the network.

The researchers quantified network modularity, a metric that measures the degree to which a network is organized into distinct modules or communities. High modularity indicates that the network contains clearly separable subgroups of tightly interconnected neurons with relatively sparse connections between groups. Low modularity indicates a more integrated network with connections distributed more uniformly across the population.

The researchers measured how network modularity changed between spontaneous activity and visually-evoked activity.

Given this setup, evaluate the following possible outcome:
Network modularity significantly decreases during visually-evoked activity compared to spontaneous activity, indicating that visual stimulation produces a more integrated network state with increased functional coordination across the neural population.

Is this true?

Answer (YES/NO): YES